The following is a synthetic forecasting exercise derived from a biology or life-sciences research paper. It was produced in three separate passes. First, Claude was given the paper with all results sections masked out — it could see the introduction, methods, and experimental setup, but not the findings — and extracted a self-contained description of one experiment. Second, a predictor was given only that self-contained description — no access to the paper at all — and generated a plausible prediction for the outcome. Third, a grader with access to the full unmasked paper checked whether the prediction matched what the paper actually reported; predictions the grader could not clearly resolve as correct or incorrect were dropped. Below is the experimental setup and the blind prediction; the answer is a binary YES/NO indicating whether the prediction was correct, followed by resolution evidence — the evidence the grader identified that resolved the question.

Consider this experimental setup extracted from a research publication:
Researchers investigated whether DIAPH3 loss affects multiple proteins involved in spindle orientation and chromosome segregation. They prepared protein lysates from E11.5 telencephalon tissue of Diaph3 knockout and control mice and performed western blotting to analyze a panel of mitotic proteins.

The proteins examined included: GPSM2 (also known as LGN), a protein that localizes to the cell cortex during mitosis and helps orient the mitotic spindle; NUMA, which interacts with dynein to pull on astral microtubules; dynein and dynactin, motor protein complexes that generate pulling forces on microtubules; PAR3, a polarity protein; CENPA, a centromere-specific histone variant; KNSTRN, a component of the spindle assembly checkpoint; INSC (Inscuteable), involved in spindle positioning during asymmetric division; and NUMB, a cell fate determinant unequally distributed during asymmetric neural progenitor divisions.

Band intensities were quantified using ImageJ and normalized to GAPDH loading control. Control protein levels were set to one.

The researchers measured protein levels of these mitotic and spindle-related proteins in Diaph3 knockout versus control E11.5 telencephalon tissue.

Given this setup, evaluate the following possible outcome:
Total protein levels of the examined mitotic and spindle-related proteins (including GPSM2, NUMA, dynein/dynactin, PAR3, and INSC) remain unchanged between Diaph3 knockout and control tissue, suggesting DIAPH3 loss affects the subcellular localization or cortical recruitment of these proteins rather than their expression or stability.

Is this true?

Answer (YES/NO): NO